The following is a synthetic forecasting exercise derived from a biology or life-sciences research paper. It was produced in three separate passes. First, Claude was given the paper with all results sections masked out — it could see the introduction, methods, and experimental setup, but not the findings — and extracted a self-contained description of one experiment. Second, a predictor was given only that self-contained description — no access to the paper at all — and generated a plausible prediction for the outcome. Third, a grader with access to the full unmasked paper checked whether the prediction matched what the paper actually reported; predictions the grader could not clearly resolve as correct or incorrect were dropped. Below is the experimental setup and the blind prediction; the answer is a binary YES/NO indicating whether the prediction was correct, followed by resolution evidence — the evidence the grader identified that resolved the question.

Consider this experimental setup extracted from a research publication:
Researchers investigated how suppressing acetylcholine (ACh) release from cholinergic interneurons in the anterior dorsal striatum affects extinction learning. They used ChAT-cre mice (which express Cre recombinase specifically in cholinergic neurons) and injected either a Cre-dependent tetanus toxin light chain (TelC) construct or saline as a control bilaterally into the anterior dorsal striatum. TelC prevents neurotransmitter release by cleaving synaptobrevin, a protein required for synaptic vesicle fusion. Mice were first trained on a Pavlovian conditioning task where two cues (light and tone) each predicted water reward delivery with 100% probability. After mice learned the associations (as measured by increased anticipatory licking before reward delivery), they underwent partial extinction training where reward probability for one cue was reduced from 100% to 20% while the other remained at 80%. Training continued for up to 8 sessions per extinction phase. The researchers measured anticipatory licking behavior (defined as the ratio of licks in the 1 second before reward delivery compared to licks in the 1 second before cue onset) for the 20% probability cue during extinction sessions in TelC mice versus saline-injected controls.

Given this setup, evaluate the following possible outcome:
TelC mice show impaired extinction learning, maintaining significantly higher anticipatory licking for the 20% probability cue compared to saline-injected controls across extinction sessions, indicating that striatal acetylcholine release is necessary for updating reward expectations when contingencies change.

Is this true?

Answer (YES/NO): YES